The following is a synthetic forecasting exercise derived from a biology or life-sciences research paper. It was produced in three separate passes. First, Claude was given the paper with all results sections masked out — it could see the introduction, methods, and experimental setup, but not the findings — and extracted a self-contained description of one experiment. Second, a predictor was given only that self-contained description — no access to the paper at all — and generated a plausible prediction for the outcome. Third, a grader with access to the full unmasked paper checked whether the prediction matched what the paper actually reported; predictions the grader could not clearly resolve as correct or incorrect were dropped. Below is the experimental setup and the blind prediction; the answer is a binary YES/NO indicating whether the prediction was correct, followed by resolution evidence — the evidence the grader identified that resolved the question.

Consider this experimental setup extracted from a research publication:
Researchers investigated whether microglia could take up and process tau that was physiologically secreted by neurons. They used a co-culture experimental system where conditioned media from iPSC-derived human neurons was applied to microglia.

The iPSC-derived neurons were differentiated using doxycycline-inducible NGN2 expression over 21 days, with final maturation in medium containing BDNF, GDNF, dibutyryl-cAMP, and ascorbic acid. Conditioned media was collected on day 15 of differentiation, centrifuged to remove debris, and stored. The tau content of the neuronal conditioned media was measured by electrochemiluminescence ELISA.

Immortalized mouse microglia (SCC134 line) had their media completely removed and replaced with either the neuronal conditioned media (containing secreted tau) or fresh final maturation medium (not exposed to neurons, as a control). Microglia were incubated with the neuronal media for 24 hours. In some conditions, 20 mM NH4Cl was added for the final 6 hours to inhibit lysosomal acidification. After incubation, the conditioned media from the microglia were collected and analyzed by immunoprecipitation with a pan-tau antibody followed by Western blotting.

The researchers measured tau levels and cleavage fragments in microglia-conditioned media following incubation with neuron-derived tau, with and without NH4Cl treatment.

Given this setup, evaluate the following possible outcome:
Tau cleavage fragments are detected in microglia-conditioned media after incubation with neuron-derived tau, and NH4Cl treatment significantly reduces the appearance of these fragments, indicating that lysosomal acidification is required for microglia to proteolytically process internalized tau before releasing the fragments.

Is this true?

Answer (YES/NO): NO